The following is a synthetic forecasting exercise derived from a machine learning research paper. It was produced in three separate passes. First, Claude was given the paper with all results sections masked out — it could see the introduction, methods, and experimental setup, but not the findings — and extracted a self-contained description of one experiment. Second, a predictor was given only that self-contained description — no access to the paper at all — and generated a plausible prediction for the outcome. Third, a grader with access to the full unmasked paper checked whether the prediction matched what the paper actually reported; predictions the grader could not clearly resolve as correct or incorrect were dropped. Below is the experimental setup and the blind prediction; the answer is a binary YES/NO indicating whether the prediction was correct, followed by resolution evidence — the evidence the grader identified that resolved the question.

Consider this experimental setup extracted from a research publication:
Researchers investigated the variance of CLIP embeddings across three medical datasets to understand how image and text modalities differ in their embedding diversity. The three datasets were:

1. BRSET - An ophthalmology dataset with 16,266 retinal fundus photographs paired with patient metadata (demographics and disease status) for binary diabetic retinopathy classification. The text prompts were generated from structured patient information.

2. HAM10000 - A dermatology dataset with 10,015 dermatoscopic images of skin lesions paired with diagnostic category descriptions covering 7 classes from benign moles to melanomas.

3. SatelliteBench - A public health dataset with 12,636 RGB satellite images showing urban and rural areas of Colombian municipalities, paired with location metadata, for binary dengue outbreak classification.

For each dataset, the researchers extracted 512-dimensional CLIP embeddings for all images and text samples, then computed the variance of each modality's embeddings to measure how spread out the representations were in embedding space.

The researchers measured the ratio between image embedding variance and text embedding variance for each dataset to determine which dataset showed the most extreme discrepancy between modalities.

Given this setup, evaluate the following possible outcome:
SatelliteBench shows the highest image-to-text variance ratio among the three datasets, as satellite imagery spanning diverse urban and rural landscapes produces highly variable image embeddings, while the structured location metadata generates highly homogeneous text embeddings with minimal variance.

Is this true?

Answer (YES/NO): YES